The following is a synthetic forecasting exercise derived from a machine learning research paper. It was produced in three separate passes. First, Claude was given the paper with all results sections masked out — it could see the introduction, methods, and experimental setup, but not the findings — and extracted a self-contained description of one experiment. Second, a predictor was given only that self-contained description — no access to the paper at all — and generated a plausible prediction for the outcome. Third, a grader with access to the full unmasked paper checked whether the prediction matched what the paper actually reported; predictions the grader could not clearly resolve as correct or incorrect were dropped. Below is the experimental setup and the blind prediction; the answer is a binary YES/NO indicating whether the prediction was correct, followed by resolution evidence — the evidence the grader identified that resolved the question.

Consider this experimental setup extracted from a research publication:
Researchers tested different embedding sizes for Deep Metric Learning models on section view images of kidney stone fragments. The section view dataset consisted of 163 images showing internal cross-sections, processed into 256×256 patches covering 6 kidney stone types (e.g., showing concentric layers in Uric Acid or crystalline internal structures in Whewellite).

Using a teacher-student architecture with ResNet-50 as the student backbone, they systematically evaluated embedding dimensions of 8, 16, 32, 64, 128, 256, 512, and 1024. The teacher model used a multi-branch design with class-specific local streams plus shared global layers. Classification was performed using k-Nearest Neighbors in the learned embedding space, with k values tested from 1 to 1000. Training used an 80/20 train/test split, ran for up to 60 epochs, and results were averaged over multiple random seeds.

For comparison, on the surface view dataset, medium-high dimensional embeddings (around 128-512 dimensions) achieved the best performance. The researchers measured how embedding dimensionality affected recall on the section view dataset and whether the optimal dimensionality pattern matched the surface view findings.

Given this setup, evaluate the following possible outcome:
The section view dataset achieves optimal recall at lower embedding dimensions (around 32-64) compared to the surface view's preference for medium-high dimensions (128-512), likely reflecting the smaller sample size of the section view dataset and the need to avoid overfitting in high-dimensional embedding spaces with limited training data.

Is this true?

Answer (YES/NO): NO